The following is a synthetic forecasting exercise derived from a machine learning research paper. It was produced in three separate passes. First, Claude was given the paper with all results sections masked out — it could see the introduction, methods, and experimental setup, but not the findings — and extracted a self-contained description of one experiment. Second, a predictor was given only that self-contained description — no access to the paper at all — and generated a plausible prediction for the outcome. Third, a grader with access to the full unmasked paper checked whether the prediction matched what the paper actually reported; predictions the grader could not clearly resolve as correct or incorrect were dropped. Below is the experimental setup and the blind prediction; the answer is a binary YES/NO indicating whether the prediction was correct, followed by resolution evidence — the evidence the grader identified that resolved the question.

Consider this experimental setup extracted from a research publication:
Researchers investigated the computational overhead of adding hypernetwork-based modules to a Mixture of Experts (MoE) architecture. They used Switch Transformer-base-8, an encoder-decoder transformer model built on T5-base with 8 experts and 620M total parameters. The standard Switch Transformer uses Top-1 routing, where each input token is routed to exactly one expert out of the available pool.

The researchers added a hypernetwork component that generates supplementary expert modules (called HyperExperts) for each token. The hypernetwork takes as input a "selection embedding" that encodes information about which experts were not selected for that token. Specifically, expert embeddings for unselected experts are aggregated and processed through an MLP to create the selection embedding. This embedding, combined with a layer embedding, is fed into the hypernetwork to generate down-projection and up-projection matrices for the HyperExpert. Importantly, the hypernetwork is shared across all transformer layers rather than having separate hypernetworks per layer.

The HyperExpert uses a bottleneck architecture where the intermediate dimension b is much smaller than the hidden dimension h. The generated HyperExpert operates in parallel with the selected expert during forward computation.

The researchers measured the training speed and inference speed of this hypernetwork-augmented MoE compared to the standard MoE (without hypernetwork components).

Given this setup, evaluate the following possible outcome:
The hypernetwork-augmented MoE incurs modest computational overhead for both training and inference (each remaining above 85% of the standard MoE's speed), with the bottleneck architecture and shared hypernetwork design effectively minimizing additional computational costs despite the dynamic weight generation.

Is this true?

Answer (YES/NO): NO